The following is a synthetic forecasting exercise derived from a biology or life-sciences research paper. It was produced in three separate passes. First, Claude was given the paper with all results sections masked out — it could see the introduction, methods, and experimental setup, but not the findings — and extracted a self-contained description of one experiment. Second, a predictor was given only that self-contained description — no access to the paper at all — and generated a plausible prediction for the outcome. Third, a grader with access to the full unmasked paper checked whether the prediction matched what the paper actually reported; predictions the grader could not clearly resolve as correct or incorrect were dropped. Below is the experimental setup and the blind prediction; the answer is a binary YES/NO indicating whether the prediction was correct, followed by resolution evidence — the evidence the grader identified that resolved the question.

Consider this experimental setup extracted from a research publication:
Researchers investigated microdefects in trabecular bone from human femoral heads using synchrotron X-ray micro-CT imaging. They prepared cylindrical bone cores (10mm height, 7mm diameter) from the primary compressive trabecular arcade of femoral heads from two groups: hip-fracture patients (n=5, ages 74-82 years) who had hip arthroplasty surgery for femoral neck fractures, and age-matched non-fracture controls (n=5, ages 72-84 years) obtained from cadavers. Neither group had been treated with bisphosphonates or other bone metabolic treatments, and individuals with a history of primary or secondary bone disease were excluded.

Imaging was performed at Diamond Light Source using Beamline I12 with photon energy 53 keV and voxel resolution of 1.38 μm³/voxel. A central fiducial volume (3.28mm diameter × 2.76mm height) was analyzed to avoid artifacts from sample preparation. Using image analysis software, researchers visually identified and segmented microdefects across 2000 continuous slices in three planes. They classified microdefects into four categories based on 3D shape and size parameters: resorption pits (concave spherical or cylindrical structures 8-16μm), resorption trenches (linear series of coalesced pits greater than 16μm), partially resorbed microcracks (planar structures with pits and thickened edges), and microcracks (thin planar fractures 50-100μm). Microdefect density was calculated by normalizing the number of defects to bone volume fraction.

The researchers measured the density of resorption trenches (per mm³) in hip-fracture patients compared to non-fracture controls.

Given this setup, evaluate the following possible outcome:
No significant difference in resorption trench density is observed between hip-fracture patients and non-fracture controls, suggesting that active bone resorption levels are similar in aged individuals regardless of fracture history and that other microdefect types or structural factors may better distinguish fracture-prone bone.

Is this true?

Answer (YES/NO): NO